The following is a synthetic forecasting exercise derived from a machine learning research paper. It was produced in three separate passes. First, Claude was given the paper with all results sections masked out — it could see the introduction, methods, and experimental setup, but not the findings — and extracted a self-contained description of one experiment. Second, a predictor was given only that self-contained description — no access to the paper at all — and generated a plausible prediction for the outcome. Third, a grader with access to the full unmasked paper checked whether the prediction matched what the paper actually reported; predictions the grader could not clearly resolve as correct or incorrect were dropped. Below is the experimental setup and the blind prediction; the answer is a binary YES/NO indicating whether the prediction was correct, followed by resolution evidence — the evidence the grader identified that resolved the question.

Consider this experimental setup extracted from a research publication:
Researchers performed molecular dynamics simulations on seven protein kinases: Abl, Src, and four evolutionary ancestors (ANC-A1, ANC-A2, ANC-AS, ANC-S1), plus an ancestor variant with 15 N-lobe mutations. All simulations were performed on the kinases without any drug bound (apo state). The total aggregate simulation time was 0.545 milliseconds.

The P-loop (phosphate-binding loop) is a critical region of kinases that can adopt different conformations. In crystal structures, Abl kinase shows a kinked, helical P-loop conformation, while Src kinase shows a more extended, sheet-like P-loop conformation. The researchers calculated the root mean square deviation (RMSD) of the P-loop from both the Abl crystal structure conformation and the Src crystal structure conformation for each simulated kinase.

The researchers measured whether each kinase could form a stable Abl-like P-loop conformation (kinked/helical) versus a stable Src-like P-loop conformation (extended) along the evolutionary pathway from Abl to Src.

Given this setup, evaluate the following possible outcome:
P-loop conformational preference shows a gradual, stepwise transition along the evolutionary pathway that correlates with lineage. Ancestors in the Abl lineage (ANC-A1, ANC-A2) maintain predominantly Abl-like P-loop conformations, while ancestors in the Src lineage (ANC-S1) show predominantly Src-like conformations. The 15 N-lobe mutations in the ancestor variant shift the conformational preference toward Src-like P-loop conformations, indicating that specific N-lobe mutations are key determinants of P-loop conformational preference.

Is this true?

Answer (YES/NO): NO